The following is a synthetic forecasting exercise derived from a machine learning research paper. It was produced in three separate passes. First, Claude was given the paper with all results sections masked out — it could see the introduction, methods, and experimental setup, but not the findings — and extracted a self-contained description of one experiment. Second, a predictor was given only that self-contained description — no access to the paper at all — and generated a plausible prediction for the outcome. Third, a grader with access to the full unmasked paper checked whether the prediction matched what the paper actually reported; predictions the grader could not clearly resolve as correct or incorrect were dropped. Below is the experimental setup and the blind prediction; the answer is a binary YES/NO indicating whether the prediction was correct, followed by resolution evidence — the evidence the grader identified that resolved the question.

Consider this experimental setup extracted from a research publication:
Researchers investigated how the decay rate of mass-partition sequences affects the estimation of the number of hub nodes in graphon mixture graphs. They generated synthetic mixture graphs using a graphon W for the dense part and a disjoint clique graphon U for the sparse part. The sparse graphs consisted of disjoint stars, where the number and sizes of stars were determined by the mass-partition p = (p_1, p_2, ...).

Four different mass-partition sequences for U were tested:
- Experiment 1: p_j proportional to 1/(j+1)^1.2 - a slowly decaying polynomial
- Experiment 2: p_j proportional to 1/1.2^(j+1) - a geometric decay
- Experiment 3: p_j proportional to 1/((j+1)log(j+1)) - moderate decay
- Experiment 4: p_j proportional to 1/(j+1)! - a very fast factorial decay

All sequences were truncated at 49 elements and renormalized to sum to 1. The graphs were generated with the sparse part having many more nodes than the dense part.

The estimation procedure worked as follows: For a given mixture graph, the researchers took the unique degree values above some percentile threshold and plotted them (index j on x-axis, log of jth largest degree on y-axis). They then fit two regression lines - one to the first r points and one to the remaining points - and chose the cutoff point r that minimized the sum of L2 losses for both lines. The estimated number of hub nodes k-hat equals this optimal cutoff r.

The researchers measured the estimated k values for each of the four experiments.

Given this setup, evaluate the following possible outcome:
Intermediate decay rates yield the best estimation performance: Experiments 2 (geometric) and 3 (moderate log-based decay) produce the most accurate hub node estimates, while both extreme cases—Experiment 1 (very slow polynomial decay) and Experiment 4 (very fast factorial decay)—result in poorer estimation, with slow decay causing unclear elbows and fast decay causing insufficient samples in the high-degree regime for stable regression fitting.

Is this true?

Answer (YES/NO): NO